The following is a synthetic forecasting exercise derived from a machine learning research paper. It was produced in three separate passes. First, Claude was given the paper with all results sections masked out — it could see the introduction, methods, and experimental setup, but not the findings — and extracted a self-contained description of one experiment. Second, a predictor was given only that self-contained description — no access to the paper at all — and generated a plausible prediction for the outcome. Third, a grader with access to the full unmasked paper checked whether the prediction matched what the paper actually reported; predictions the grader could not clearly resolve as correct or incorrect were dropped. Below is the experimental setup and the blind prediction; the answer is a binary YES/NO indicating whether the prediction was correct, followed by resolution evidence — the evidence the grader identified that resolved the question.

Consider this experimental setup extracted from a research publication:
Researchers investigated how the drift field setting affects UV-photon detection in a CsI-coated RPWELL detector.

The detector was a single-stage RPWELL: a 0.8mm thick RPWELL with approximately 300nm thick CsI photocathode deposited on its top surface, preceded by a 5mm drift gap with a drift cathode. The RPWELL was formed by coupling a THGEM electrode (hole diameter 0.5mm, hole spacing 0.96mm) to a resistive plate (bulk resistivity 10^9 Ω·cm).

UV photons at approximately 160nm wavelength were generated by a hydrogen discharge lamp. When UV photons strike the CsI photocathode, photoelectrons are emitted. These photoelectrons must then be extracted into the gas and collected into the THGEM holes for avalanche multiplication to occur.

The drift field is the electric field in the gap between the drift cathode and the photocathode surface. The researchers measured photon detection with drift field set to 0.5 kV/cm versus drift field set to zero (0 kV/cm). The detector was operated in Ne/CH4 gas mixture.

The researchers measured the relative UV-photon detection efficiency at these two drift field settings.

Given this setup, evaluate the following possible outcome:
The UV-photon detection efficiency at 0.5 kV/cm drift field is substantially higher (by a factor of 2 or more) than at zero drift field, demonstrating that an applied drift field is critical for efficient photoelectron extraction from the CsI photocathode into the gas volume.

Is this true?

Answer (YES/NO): NO